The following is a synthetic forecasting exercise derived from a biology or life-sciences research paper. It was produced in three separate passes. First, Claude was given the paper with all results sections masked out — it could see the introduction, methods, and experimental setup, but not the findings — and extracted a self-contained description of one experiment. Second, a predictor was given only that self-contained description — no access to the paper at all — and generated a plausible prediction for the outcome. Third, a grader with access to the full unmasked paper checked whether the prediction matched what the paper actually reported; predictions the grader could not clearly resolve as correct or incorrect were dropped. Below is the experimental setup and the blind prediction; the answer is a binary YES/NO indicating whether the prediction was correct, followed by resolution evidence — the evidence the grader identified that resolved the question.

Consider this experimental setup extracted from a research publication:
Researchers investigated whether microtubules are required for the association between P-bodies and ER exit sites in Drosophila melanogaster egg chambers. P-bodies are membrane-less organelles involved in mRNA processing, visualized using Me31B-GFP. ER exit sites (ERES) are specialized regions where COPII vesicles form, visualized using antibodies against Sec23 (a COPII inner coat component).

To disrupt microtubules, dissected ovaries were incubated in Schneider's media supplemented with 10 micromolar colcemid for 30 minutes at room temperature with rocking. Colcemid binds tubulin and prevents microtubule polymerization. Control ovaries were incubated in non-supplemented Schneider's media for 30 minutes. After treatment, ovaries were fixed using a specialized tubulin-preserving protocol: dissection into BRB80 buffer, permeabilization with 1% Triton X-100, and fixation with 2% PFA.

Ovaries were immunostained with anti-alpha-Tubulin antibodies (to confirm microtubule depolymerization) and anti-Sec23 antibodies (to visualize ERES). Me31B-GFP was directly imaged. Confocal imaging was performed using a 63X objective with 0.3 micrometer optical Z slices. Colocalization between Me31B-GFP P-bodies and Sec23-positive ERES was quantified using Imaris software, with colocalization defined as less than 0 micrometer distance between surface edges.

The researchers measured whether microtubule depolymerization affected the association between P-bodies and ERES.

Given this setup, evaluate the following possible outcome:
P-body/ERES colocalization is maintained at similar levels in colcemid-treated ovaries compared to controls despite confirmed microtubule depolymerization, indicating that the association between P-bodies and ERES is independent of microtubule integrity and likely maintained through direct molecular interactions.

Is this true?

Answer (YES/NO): NO